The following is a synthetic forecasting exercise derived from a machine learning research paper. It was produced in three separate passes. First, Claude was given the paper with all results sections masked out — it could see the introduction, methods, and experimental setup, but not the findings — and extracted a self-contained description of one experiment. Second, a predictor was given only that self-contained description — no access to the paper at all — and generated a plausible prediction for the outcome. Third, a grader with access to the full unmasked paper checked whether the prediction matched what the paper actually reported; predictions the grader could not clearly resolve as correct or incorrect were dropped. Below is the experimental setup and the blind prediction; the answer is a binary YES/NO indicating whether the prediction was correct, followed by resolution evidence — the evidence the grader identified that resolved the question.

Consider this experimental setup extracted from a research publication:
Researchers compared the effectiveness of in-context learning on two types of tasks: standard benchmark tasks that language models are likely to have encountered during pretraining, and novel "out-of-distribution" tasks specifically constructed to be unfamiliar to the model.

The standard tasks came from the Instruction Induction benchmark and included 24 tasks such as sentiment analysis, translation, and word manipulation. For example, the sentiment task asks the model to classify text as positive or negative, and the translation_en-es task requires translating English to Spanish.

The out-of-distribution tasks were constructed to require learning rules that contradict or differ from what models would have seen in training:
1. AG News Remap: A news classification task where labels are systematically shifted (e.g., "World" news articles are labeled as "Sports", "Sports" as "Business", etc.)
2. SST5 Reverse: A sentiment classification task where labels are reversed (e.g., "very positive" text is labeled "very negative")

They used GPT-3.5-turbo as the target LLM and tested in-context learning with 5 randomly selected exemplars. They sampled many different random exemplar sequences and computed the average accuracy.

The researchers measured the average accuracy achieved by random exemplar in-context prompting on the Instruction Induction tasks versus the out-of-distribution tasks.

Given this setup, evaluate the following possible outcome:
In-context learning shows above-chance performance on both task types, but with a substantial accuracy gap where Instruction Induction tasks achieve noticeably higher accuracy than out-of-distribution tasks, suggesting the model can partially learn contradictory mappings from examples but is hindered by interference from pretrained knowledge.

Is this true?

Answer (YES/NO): NO